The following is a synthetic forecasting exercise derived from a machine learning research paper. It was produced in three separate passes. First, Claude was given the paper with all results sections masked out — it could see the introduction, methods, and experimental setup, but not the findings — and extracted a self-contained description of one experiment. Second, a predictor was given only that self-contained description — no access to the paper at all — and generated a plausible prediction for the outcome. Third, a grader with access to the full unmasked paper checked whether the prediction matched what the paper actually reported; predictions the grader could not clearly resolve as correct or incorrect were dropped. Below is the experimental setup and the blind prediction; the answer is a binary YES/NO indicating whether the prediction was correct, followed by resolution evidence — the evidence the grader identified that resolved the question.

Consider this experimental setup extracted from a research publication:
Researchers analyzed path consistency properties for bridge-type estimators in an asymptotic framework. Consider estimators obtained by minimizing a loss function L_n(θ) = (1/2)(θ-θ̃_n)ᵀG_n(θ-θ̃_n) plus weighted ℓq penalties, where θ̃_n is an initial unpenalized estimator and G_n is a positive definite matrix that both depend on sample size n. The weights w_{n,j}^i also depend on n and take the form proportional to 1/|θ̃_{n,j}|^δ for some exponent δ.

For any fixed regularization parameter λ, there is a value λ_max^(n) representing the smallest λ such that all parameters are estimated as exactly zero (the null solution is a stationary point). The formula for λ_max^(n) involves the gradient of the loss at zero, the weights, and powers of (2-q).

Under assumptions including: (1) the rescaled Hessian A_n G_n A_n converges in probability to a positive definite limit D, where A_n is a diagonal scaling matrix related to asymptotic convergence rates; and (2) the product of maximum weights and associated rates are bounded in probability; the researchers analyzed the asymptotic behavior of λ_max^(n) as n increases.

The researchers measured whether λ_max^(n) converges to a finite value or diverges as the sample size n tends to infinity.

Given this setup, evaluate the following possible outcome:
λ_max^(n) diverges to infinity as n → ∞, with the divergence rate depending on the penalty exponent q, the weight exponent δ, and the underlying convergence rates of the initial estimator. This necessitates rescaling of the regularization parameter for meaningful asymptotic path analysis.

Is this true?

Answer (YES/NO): YES